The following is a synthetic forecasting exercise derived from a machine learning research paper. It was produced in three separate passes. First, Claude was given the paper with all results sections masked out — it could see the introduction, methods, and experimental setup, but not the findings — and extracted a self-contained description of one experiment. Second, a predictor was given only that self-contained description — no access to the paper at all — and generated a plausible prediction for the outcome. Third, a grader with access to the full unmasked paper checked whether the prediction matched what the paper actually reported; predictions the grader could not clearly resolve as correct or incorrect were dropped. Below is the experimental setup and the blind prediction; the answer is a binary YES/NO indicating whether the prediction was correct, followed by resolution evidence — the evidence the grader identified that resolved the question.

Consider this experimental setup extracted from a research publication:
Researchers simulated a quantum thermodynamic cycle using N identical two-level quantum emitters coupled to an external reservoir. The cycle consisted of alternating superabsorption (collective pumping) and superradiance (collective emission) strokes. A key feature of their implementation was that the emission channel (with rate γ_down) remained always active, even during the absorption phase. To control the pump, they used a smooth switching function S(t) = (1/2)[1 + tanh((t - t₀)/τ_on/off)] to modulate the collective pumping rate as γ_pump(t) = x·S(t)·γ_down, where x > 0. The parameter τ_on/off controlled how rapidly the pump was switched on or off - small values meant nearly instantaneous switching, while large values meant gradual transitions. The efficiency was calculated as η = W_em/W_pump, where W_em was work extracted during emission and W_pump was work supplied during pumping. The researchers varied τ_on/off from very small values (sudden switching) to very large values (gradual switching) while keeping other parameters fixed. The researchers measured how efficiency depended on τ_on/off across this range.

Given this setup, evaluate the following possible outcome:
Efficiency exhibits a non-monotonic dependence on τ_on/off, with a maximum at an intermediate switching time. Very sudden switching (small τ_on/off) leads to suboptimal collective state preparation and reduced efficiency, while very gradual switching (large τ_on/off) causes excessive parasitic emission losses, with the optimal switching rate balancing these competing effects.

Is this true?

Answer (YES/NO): YES